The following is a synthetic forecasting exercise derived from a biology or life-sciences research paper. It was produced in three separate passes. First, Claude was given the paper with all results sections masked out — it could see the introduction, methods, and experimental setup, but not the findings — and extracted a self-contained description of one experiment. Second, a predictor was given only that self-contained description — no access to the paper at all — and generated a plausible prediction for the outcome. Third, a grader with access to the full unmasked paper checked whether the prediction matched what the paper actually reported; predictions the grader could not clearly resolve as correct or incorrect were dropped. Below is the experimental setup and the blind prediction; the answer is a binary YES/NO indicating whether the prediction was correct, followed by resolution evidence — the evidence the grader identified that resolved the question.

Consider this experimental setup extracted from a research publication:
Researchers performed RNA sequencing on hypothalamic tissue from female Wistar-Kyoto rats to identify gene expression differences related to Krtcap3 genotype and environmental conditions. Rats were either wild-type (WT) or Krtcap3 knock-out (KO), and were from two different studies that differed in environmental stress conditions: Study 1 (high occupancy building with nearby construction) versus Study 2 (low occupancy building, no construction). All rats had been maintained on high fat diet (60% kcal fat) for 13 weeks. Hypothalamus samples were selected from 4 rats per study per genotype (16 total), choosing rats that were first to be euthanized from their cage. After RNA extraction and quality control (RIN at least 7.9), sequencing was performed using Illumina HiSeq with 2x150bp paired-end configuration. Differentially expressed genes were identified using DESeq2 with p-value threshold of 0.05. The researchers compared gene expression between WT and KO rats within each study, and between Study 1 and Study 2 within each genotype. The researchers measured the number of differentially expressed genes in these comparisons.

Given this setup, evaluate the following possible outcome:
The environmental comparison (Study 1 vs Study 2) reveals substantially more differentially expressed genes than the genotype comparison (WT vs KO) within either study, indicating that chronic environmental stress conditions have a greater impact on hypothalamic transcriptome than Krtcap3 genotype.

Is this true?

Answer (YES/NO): NO